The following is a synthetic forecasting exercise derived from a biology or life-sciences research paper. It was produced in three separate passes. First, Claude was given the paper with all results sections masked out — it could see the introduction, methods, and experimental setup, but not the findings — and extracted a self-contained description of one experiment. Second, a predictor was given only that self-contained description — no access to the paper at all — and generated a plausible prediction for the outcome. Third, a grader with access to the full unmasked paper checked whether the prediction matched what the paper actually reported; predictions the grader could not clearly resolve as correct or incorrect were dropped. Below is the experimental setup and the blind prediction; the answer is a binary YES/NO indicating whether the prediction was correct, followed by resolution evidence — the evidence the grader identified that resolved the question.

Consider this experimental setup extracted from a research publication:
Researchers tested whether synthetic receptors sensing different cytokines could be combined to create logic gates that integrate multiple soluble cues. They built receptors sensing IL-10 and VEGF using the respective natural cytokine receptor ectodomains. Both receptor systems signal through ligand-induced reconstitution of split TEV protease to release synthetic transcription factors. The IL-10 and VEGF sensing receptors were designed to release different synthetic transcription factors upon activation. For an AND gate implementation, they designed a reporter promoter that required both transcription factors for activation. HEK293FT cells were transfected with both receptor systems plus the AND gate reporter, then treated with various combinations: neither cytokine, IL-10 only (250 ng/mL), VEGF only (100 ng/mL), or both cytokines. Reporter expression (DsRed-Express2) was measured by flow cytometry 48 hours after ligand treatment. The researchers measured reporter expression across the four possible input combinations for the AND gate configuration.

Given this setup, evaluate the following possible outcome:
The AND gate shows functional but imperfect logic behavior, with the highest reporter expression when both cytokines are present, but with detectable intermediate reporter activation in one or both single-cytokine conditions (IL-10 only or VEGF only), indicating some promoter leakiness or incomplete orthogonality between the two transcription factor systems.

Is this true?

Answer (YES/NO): YES